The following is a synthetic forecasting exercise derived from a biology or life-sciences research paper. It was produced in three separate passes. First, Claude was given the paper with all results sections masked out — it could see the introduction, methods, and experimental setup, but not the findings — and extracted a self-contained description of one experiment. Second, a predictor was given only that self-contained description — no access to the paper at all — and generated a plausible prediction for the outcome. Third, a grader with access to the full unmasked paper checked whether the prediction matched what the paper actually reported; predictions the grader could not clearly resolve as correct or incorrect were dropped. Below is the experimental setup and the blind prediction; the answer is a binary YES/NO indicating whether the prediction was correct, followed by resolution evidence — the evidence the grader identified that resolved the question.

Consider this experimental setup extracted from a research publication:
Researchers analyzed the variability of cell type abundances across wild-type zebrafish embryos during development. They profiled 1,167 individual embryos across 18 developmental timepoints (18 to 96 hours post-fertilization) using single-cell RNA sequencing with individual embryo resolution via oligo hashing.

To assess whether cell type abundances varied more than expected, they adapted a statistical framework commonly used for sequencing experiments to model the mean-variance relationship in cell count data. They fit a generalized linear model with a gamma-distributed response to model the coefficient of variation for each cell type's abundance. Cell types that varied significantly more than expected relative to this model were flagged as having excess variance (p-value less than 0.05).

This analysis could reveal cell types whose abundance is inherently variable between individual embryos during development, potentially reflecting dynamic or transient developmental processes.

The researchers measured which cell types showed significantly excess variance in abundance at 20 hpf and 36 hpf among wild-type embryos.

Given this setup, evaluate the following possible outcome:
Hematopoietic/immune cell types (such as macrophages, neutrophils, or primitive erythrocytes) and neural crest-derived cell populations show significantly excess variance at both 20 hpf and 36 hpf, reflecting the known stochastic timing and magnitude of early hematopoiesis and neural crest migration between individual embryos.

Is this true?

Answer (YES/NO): NO